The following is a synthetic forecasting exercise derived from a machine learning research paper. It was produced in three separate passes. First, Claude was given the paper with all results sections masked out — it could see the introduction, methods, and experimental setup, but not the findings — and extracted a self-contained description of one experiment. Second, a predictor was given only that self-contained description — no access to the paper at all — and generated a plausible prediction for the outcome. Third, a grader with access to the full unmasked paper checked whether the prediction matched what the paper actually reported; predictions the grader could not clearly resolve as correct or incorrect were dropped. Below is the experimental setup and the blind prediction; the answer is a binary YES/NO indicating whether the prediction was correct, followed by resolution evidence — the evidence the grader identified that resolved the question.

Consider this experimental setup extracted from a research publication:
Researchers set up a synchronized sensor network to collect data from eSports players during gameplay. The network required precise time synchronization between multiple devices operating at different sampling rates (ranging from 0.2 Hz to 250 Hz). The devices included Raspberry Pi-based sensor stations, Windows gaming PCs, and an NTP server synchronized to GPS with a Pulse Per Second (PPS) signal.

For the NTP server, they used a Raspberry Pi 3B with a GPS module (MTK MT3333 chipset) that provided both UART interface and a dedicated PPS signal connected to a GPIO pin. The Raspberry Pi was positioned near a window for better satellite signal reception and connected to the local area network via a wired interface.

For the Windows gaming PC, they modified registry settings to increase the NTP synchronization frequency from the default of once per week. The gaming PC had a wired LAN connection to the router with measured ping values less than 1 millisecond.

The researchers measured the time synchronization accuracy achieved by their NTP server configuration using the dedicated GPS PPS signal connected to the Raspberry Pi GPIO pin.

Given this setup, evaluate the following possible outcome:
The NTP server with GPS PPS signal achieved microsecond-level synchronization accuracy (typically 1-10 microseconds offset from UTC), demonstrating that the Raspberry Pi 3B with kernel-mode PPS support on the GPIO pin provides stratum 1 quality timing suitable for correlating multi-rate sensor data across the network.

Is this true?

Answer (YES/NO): YES